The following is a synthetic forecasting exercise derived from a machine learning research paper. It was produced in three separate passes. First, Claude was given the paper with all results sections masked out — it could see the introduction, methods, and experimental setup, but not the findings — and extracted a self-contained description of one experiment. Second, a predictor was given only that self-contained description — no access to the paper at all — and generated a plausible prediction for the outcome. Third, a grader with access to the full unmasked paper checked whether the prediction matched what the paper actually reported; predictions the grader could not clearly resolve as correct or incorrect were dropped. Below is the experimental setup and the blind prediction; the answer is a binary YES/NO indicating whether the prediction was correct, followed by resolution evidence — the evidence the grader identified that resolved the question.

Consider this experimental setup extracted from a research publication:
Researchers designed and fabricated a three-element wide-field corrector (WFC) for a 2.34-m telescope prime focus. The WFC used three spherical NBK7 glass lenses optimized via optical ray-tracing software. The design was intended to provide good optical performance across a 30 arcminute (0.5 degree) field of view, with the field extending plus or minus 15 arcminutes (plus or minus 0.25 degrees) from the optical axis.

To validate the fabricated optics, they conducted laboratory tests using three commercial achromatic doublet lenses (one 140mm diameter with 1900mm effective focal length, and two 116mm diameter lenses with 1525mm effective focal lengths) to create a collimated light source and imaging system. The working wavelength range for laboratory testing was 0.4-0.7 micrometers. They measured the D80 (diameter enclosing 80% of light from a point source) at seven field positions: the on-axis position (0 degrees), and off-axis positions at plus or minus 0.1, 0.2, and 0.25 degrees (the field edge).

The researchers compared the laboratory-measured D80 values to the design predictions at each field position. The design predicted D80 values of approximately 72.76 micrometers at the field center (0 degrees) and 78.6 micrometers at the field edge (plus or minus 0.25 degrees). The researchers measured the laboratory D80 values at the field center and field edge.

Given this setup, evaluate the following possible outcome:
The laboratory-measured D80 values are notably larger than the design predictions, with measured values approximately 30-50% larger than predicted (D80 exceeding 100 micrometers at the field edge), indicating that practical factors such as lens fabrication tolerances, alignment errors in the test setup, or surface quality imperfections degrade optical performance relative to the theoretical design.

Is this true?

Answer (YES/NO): NO